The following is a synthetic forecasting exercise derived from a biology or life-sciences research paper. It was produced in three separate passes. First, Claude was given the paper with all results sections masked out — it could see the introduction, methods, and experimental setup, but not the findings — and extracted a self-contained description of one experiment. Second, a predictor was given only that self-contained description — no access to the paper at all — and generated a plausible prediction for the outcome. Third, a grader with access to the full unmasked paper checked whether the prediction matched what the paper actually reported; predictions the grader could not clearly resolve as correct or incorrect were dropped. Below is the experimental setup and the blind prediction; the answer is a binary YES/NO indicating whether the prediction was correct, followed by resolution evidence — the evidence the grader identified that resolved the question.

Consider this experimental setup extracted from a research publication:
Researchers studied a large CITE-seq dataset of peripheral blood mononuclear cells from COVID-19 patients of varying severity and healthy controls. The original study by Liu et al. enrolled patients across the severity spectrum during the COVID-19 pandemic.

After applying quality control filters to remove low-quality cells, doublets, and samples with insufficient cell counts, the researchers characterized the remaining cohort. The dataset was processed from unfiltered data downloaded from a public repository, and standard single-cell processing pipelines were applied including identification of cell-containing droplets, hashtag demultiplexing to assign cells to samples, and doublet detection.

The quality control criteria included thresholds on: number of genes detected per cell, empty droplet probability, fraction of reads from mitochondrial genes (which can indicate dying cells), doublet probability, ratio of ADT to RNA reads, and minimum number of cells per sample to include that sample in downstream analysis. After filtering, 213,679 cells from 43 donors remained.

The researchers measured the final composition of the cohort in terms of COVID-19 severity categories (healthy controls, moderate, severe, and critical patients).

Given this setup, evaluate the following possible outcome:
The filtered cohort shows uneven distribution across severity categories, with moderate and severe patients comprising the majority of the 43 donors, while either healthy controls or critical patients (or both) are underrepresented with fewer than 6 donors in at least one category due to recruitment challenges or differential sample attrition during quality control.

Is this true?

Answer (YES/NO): NO